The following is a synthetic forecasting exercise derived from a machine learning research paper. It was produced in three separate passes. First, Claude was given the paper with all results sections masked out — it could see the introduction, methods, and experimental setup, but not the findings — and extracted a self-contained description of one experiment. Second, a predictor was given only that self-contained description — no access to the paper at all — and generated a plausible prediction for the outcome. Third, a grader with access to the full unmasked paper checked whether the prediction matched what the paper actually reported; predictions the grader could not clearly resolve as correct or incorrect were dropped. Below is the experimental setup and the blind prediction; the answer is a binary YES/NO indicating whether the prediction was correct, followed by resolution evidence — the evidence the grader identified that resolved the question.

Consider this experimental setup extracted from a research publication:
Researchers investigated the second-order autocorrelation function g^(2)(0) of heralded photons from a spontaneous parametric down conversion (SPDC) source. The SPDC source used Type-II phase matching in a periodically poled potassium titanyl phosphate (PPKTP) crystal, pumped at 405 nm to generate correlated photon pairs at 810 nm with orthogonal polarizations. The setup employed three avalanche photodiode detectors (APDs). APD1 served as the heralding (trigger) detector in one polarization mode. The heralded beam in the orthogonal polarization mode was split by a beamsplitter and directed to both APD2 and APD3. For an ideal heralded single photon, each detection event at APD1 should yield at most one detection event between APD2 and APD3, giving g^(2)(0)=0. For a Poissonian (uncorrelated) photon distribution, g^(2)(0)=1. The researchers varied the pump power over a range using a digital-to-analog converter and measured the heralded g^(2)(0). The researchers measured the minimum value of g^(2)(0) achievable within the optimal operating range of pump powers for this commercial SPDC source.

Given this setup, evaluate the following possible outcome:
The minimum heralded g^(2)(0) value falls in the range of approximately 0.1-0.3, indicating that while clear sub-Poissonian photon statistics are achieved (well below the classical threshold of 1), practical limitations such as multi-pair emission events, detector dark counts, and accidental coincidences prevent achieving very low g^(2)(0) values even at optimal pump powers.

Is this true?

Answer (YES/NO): YES